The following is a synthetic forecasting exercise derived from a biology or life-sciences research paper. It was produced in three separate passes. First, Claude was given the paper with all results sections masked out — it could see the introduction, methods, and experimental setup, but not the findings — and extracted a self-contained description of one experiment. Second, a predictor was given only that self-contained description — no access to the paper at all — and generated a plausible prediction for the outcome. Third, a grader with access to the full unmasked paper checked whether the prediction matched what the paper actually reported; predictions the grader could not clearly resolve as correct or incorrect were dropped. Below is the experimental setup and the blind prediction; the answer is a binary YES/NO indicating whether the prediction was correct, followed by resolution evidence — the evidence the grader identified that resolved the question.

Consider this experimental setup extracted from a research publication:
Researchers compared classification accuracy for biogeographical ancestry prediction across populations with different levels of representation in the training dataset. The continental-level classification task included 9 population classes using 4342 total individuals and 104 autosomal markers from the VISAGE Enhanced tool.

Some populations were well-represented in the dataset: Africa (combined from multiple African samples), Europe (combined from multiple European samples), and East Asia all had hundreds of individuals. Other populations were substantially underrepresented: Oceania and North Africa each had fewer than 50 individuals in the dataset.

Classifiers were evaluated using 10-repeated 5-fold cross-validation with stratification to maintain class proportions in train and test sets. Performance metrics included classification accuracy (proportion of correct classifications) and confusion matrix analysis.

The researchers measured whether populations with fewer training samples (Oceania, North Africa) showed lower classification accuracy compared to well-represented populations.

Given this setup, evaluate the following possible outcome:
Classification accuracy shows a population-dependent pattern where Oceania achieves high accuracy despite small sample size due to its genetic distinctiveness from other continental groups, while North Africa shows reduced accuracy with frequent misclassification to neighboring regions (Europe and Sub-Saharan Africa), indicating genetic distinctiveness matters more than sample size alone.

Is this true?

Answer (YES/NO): NO